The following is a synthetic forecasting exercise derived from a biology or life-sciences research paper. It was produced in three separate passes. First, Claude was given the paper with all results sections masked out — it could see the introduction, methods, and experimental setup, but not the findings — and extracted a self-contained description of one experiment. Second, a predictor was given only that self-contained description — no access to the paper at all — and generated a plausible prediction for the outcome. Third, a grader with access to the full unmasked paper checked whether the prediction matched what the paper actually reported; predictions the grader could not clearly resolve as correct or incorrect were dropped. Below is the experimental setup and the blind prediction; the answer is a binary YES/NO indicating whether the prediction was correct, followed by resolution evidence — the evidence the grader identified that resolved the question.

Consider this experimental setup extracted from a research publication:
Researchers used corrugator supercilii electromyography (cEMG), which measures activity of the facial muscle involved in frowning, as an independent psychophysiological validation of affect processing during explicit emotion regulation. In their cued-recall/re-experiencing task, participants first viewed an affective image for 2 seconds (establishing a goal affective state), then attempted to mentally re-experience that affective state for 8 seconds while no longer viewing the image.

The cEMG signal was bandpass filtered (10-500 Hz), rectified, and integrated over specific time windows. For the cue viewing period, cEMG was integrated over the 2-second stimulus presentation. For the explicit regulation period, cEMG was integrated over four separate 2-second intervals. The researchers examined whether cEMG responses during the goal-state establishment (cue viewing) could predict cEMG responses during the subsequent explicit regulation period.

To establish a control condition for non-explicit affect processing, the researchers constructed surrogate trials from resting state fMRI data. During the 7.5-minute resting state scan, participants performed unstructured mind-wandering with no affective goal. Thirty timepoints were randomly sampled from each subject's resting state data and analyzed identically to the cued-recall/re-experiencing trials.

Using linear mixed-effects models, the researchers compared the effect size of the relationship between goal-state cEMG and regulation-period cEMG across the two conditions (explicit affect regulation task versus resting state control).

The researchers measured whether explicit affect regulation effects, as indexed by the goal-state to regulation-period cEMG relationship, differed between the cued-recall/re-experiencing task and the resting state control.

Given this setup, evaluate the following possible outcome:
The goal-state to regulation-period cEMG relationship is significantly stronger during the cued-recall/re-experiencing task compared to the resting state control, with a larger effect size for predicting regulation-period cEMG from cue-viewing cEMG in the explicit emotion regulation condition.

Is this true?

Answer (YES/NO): YES